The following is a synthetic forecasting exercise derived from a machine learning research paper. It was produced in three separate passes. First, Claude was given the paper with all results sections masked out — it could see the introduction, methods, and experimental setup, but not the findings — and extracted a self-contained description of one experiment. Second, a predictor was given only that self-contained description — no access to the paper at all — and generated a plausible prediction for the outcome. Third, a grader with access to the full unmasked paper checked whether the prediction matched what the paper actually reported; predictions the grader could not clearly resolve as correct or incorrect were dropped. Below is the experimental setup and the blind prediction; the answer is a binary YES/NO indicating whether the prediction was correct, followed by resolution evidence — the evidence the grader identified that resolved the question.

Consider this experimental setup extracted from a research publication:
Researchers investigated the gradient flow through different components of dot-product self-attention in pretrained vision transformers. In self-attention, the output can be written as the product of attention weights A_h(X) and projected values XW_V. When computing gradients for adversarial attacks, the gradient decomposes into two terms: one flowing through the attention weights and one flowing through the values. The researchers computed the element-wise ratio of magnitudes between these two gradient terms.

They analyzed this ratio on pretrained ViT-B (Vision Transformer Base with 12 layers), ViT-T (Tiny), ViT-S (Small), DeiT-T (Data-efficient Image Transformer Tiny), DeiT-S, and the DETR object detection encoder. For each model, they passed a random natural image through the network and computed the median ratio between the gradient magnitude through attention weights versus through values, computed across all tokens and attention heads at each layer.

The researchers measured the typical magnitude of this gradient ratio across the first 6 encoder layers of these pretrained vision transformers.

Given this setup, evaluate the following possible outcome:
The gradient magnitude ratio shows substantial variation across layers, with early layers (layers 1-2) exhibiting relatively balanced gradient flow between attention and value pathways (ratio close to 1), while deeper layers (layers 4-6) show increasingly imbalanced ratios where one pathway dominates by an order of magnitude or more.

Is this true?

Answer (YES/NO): NO